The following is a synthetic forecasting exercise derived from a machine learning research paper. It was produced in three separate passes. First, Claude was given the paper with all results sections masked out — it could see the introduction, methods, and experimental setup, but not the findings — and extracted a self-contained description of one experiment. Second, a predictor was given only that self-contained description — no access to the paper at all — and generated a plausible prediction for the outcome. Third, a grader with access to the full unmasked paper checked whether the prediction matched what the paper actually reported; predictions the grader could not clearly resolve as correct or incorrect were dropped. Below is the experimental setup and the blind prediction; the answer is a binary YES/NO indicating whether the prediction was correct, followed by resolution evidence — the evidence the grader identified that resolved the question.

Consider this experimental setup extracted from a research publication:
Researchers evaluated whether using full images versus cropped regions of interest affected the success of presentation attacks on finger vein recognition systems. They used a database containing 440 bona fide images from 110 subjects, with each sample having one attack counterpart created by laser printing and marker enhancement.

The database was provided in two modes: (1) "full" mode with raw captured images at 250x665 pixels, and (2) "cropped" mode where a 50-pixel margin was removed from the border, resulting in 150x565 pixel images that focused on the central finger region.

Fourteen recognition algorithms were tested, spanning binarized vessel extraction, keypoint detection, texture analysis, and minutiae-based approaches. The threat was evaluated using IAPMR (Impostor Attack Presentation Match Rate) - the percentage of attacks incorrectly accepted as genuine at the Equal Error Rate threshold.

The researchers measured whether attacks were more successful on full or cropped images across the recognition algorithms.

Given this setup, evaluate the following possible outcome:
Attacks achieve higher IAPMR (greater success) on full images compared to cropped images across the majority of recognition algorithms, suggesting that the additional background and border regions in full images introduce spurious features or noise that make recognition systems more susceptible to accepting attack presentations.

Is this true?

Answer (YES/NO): NO